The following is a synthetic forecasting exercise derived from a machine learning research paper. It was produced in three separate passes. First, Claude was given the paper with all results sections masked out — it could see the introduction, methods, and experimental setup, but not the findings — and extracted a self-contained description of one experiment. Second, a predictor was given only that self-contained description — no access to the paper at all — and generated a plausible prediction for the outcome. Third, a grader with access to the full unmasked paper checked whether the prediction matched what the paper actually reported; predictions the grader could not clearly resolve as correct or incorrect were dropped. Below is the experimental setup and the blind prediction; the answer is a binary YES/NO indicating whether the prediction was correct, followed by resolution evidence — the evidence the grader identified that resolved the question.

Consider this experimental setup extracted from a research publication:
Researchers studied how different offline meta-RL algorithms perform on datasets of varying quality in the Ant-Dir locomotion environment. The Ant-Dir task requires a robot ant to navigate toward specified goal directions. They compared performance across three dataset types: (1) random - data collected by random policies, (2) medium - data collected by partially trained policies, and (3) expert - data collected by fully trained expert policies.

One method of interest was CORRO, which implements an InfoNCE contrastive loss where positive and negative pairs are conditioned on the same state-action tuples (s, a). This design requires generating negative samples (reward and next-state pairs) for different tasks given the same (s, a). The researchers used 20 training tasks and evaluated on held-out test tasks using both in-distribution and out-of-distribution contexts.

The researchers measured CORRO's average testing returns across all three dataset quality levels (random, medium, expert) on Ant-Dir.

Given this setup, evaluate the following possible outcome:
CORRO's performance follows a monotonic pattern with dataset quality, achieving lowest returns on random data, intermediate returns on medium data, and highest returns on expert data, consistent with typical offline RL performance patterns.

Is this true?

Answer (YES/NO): NO